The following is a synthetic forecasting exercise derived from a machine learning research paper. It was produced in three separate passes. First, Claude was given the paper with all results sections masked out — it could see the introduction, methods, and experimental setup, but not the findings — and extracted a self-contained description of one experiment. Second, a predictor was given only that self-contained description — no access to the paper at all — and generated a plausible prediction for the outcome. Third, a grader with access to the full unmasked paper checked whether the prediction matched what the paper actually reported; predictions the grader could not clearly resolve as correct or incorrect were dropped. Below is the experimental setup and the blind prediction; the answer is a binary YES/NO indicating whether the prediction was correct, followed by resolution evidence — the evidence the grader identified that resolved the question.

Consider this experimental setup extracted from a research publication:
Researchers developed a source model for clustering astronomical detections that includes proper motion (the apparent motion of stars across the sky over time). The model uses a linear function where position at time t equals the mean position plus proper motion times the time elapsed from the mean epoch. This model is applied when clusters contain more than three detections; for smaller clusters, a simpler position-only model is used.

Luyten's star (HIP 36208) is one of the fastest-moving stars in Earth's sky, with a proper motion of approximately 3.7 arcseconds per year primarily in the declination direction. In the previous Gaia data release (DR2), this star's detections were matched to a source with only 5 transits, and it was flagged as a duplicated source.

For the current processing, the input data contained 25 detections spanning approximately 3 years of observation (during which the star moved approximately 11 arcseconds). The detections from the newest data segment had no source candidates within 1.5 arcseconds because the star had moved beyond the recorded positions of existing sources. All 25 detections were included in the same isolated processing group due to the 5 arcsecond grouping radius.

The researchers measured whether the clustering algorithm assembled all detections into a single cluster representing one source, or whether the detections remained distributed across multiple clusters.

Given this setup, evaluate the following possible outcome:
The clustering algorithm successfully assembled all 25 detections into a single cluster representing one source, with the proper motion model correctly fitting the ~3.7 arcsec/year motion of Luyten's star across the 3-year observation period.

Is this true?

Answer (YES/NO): YES